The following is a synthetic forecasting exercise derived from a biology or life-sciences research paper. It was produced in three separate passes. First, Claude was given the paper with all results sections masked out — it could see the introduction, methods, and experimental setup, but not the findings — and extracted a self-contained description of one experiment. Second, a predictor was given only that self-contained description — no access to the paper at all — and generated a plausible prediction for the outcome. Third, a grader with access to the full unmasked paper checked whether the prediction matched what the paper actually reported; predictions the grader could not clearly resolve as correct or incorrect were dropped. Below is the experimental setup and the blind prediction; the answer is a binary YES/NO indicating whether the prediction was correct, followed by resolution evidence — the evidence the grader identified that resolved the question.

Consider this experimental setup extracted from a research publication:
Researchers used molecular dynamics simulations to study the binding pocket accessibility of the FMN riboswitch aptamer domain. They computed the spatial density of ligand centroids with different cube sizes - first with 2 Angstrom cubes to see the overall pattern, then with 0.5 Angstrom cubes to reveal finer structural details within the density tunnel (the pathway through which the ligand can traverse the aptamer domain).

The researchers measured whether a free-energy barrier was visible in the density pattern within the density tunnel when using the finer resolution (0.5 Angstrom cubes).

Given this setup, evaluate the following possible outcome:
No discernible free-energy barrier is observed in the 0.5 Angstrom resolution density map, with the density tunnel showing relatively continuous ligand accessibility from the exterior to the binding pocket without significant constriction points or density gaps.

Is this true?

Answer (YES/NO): NO